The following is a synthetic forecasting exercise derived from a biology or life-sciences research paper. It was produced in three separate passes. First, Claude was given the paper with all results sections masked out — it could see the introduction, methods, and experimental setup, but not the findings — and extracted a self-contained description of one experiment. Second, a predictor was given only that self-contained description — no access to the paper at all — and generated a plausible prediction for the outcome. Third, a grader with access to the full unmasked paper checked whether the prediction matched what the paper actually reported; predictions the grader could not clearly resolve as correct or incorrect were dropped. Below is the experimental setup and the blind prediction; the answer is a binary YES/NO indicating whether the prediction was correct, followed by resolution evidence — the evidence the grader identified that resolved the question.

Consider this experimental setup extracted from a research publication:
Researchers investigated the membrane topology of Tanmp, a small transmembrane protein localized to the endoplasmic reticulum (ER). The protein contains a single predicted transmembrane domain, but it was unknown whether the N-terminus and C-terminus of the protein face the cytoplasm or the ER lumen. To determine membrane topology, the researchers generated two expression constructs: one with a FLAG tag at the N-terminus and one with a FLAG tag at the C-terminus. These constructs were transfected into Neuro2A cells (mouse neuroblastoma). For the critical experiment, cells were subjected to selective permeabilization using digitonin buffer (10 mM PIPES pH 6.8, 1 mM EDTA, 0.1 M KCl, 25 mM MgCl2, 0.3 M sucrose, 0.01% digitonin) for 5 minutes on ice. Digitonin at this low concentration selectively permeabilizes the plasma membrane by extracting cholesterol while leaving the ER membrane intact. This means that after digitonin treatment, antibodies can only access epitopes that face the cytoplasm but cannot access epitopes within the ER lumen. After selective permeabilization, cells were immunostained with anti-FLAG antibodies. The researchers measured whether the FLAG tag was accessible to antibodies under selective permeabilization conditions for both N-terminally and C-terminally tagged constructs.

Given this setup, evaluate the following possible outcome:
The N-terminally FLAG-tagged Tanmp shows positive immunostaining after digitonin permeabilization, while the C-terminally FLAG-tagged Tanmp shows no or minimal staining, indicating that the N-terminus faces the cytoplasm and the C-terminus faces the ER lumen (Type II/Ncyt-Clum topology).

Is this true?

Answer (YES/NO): YES